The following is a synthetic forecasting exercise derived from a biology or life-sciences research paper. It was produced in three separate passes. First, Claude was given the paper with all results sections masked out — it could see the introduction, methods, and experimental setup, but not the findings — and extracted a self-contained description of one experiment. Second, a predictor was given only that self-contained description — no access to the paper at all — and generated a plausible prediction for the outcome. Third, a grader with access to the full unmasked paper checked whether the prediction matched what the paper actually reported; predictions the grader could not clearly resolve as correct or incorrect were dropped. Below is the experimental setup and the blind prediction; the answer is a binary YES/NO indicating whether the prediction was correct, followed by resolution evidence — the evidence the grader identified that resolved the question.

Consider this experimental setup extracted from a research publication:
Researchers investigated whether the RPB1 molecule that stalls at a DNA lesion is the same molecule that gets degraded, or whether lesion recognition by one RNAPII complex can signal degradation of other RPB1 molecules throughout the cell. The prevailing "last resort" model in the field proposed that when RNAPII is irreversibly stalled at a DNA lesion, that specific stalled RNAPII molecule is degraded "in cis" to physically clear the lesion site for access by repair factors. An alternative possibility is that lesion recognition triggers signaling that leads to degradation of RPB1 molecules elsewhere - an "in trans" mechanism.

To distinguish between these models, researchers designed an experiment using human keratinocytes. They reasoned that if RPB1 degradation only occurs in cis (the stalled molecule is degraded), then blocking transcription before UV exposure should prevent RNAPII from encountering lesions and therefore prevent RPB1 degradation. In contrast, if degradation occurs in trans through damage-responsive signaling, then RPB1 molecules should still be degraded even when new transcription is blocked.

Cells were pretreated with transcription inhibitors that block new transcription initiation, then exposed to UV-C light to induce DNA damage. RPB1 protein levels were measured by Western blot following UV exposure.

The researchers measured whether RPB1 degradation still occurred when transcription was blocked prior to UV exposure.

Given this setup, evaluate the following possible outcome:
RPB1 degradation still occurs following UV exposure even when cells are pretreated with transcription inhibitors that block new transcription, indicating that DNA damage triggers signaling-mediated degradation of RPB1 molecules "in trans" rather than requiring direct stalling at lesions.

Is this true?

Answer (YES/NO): YES